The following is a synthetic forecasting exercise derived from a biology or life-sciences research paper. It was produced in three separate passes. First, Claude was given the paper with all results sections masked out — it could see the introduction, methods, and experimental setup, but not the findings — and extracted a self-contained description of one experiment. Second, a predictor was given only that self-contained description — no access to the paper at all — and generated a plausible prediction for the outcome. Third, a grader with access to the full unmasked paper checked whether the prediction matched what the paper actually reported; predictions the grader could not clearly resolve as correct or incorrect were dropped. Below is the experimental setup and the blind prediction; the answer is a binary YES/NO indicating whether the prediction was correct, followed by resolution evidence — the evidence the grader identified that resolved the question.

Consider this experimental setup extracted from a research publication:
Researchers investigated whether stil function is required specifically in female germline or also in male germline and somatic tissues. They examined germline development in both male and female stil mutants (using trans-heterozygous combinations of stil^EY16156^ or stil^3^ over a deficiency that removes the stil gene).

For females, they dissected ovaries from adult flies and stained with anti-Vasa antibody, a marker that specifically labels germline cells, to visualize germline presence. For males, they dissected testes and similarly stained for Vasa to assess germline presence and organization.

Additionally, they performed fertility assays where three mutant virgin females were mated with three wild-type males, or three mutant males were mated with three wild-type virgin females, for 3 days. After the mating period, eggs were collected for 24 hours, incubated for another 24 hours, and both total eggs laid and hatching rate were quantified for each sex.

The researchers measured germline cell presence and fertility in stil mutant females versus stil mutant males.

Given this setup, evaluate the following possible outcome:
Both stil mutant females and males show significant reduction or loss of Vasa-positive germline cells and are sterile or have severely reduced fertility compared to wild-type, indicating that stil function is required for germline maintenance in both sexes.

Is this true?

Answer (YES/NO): NO